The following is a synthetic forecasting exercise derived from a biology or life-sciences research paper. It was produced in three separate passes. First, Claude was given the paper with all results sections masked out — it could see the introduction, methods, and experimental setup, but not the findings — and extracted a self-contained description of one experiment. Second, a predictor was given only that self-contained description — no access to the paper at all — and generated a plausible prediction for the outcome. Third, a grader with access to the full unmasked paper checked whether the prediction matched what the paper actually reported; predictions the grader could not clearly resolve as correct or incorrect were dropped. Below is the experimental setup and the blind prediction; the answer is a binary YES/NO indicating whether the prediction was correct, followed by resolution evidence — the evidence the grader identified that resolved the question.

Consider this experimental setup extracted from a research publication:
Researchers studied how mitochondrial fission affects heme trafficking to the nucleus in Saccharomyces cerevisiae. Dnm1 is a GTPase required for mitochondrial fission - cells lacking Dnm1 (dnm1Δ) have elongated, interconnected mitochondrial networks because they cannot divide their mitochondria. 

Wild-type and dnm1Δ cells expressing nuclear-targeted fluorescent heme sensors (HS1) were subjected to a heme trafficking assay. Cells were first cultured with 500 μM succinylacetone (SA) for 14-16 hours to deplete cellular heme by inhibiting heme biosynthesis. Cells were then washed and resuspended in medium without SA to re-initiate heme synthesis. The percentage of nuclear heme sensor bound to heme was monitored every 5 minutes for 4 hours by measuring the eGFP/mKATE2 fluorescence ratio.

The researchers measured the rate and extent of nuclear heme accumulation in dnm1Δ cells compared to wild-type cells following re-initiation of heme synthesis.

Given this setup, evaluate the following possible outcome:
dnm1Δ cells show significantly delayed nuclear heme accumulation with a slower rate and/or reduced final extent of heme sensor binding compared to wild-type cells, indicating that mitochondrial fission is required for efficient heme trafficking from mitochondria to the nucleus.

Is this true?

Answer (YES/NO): NO